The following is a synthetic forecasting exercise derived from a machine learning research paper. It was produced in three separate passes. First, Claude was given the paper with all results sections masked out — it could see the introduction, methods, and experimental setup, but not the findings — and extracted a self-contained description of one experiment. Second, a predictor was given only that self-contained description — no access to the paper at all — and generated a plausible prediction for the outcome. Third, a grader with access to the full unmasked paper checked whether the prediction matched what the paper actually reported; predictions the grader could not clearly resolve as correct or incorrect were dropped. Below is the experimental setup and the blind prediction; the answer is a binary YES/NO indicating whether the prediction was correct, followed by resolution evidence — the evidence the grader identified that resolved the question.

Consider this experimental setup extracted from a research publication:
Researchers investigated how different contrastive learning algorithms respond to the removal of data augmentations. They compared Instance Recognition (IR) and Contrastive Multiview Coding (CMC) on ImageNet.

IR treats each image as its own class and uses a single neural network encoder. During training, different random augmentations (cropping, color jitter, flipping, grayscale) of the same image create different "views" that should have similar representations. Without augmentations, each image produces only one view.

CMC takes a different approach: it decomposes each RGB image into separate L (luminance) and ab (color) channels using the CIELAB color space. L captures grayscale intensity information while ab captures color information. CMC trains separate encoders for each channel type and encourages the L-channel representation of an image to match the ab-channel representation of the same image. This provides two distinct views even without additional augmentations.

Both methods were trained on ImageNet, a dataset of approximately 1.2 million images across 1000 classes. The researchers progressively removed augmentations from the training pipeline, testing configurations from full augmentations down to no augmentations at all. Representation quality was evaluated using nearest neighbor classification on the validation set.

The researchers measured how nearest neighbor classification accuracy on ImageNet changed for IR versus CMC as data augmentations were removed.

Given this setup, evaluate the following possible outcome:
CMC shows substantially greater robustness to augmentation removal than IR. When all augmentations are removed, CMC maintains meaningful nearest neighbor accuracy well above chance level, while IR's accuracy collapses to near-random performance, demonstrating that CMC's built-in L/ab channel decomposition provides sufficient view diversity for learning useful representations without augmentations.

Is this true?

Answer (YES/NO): NO